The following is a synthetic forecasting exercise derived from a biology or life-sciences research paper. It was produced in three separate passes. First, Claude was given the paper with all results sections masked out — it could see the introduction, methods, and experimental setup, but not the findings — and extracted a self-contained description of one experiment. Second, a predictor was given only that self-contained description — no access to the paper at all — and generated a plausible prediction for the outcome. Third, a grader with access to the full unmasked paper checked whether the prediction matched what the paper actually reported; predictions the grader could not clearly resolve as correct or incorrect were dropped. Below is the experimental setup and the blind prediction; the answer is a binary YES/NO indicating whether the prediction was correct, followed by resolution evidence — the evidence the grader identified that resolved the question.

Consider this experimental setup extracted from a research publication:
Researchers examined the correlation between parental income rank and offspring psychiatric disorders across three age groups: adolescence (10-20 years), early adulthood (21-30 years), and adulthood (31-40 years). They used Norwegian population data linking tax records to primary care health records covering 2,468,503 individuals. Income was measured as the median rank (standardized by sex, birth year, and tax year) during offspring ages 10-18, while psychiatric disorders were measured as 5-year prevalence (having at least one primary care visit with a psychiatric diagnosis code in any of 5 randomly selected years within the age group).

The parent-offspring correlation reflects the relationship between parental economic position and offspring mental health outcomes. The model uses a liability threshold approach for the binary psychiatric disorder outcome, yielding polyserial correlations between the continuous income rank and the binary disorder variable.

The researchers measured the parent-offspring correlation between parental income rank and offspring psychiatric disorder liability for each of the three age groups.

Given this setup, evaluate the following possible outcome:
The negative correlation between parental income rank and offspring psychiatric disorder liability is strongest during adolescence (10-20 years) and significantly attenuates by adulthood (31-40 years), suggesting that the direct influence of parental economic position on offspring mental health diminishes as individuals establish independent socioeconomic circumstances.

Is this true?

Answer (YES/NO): YES